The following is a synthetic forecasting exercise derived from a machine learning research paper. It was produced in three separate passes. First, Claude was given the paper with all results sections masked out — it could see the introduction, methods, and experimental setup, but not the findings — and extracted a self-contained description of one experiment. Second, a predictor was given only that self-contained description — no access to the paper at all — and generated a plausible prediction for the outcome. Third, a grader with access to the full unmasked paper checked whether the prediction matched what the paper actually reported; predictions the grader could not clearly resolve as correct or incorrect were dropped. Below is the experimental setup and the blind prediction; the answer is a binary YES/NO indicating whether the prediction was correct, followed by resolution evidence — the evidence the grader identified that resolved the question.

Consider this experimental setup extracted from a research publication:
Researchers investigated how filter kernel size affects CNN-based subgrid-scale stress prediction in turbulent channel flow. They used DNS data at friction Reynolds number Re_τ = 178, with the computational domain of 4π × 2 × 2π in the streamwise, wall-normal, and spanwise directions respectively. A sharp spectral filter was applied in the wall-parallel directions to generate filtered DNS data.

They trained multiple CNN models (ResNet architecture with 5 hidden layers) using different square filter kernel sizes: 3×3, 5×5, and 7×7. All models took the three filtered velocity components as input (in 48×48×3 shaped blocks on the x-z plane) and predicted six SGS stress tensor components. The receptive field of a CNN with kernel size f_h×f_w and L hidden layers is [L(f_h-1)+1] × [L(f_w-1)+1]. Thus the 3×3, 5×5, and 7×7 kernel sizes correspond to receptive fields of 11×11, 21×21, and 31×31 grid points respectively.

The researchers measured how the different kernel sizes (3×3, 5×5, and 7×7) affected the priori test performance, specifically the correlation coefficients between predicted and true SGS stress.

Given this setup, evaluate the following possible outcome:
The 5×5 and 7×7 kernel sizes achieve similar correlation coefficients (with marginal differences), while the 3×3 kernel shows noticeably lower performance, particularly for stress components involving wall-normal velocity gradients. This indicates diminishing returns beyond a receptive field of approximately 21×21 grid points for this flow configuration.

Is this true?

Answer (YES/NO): NO